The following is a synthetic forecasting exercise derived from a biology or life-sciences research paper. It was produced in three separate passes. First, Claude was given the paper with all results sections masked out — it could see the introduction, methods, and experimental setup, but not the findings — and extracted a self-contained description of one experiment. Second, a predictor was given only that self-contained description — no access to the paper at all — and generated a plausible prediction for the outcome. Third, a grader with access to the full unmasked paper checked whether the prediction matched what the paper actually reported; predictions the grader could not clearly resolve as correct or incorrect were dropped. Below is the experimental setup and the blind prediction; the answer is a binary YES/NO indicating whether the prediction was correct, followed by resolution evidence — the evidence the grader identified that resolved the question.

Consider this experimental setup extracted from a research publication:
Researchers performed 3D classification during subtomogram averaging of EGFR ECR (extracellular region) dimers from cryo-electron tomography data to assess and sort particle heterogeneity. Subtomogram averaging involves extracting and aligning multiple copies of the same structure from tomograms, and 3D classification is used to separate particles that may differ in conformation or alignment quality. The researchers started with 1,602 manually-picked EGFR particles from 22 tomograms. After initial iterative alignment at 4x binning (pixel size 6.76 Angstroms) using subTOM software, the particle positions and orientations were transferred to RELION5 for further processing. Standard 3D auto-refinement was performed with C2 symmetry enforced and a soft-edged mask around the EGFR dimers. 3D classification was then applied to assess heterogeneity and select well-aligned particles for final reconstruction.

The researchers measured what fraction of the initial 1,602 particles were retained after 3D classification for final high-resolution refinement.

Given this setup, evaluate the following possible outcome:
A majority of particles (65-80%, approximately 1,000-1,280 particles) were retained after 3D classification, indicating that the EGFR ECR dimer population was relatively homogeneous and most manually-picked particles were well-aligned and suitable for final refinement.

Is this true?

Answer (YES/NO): NO